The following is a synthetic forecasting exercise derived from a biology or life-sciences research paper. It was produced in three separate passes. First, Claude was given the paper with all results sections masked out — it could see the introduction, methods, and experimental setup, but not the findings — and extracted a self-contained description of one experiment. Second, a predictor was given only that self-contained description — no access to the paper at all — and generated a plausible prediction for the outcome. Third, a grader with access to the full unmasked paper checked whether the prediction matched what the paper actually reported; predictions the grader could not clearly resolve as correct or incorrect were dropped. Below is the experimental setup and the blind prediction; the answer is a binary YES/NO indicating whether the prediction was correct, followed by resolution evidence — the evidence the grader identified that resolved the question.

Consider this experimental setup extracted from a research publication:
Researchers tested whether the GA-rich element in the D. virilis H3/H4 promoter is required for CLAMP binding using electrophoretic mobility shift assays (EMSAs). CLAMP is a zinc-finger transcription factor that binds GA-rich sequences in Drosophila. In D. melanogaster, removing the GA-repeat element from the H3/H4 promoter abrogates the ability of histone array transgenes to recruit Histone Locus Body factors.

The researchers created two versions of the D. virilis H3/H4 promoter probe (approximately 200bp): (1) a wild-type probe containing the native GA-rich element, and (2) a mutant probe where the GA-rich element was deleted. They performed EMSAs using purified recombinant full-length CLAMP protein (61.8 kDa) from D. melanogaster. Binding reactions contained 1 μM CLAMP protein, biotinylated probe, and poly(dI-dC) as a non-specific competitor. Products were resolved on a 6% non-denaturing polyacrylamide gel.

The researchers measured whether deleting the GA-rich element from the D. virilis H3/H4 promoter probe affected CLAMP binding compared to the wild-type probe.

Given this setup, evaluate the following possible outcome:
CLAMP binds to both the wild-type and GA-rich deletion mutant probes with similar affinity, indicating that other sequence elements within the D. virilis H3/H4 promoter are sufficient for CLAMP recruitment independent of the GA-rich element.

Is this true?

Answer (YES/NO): YES